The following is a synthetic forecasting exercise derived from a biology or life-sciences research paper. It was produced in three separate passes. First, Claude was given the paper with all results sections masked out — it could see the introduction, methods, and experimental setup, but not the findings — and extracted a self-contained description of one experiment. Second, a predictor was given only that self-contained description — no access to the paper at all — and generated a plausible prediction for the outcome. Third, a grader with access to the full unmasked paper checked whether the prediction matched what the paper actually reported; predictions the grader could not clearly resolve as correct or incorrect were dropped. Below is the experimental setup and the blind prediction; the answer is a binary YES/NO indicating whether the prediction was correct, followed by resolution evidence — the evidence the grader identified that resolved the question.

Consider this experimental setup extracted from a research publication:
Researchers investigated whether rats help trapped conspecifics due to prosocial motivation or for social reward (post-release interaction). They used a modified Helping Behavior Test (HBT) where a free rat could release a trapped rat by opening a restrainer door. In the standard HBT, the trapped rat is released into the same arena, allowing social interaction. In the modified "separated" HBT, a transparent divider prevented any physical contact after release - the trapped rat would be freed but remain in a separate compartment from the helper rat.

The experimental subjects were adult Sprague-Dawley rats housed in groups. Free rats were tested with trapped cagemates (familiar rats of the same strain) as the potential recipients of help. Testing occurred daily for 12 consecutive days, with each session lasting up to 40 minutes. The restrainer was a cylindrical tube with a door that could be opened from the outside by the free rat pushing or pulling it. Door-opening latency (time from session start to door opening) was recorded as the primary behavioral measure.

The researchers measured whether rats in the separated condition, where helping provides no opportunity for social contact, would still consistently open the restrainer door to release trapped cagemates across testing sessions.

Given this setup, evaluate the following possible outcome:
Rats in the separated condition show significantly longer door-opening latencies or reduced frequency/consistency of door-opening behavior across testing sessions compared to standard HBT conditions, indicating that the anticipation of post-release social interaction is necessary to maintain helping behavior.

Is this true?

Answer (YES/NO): NO